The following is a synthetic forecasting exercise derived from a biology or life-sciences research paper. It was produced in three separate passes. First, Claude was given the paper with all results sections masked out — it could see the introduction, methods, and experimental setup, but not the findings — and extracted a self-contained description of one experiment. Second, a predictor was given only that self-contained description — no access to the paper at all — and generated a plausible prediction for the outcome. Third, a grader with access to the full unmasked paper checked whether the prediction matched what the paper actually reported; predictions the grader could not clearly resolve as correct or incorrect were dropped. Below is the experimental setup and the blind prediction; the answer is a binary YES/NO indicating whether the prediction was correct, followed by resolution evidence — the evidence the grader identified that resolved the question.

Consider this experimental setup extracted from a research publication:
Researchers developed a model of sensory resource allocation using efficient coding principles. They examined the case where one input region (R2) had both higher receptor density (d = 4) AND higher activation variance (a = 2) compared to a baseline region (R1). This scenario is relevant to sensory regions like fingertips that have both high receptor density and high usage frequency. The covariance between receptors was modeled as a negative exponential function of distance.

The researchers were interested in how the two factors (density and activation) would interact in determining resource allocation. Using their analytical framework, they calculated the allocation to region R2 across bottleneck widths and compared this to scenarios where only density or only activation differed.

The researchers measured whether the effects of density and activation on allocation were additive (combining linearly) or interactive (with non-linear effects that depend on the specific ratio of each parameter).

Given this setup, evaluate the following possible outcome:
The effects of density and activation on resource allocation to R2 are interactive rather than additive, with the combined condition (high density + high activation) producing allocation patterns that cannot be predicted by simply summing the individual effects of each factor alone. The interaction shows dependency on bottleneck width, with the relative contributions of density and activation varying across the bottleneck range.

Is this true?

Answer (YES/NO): YES